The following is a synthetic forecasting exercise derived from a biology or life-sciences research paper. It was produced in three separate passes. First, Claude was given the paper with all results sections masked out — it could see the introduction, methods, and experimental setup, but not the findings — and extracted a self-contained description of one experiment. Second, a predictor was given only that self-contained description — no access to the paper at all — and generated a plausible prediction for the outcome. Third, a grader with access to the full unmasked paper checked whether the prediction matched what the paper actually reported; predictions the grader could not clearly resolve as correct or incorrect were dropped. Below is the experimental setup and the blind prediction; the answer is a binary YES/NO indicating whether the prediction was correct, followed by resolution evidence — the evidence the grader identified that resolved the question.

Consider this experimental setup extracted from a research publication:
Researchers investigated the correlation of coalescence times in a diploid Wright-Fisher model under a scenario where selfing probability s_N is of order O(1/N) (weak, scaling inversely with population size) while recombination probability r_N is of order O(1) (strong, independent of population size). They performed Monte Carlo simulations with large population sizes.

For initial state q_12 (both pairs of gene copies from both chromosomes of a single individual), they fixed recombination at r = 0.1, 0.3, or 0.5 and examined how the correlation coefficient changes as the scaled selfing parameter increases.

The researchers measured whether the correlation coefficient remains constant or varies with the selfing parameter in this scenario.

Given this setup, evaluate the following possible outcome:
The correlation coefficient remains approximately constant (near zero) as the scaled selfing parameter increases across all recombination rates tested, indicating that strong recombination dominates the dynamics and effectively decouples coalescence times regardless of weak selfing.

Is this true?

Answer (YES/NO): YES